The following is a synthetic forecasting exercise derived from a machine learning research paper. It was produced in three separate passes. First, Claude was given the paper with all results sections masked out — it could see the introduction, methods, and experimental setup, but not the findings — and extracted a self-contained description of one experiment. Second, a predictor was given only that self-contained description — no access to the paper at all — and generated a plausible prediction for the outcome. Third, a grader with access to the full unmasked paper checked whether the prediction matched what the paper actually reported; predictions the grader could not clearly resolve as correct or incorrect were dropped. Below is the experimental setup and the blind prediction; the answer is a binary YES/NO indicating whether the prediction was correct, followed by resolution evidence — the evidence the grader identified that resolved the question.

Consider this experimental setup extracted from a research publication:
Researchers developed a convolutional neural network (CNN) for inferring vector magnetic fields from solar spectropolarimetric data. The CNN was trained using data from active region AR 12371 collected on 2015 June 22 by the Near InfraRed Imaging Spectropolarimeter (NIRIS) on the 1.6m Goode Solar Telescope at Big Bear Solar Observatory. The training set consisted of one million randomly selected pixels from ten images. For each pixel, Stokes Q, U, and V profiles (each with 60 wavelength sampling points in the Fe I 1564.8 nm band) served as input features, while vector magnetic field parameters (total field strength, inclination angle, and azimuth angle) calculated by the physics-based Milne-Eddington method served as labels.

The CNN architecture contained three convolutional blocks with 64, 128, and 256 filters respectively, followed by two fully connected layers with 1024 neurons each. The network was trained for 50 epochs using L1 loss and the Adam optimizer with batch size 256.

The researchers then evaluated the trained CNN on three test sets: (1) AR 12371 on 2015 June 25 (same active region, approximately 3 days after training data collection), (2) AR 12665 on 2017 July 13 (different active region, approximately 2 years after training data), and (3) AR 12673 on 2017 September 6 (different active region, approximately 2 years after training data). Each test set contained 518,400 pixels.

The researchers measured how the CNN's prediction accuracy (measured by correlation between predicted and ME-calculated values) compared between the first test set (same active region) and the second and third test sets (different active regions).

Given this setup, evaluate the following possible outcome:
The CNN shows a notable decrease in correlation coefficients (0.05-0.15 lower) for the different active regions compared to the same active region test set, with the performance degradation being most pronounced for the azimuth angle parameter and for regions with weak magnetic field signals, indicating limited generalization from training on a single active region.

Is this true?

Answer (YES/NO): NO